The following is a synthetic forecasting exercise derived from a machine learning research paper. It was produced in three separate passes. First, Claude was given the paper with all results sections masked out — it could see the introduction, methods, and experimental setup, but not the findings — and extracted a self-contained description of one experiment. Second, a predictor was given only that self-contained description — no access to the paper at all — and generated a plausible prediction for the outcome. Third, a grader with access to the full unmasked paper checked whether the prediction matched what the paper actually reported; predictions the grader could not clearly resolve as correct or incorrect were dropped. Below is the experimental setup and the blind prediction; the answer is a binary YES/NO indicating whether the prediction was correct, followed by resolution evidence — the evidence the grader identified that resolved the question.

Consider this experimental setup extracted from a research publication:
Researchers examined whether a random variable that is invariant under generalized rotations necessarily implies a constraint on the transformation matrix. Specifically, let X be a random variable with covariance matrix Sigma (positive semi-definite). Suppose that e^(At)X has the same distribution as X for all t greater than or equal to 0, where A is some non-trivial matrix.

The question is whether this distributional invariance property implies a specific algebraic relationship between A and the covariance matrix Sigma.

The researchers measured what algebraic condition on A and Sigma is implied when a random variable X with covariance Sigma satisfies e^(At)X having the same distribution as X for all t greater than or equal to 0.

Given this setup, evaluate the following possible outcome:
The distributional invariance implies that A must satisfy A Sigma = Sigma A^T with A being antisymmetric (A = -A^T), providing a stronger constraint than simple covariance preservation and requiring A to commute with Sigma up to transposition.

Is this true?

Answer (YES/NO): NO